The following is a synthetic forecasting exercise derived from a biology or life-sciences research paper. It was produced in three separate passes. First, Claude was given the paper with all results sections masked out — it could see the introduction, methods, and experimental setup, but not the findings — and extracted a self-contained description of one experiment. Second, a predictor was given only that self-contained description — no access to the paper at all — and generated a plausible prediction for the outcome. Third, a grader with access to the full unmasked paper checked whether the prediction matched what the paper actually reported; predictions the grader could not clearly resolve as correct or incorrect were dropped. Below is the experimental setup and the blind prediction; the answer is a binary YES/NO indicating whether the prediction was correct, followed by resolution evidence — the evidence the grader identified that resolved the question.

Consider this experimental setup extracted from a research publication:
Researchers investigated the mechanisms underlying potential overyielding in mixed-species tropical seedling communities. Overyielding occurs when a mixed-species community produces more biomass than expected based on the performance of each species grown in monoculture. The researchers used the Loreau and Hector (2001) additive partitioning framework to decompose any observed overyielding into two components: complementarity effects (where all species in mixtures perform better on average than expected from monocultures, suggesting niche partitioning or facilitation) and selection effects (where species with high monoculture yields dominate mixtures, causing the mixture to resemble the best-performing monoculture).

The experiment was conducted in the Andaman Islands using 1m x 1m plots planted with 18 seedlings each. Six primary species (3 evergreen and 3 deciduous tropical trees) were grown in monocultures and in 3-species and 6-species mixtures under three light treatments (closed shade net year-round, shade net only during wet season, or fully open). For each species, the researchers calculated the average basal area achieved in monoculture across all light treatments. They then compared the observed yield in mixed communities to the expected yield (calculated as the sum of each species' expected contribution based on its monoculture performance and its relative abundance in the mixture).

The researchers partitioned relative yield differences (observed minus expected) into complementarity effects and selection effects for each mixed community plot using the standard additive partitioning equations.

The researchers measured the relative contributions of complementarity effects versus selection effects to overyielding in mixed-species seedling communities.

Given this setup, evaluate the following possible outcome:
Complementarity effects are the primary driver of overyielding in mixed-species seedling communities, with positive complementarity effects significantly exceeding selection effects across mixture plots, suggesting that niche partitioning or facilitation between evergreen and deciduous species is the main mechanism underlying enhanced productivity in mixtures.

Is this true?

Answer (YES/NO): NO